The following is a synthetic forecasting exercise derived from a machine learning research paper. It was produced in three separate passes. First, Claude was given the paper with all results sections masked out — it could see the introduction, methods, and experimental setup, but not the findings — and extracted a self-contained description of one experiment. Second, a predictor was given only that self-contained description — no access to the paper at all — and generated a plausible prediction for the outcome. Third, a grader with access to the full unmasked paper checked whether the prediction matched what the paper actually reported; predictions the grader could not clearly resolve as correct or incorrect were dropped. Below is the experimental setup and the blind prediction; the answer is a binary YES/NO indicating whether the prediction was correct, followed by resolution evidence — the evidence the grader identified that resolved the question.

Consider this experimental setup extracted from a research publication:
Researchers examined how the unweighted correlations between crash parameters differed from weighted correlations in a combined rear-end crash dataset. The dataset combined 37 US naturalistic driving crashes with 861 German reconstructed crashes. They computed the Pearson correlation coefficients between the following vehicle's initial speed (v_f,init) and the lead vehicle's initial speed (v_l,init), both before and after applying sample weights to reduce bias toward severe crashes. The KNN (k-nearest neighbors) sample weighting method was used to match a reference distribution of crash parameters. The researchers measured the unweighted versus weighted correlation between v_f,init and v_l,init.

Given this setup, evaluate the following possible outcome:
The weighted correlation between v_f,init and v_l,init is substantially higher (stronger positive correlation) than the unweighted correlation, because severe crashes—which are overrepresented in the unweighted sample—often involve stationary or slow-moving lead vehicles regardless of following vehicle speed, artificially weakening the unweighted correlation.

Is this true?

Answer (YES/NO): YES